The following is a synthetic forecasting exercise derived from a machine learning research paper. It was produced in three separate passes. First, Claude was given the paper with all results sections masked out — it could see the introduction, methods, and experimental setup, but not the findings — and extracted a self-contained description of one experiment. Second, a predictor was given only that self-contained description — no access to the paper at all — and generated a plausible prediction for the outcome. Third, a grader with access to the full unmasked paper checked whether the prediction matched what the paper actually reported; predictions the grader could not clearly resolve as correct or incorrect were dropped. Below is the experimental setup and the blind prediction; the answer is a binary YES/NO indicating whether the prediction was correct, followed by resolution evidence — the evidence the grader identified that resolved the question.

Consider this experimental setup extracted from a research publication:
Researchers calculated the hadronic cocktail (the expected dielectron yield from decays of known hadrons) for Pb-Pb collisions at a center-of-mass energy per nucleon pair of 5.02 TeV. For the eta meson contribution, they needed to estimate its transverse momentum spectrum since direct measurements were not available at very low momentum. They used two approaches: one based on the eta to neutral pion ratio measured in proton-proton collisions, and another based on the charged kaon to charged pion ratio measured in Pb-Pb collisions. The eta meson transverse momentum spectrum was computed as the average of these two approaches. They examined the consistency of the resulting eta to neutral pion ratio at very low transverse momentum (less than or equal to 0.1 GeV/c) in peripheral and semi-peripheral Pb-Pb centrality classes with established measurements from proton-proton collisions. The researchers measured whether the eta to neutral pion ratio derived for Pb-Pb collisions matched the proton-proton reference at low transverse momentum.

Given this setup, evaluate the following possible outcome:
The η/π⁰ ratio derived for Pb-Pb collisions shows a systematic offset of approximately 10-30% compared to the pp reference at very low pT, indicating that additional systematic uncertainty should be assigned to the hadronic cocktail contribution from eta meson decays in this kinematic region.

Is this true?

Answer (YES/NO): NO